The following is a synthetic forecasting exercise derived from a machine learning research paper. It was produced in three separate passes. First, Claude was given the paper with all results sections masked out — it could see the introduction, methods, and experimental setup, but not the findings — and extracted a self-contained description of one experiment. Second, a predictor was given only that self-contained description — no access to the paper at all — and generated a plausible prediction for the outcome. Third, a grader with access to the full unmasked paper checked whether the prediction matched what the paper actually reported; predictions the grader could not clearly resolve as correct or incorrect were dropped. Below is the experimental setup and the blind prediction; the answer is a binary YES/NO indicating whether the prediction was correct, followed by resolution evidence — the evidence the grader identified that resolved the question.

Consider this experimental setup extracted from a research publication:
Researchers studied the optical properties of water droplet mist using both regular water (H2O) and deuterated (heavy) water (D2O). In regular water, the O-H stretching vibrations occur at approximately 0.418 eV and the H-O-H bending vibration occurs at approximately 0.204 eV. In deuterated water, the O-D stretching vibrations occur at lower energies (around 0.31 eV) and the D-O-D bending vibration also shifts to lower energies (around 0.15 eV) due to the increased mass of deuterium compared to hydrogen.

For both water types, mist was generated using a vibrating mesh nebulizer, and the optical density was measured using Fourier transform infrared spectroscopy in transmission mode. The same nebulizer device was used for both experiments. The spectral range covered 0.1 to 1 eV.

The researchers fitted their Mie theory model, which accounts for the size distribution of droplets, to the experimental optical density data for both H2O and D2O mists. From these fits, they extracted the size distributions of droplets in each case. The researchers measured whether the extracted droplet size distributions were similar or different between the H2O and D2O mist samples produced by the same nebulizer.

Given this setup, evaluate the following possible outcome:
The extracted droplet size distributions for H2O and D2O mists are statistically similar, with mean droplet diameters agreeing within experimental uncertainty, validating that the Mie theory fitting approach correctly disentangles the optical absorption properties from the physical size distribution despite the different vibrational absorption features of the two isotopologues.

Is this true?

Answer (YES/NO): NO